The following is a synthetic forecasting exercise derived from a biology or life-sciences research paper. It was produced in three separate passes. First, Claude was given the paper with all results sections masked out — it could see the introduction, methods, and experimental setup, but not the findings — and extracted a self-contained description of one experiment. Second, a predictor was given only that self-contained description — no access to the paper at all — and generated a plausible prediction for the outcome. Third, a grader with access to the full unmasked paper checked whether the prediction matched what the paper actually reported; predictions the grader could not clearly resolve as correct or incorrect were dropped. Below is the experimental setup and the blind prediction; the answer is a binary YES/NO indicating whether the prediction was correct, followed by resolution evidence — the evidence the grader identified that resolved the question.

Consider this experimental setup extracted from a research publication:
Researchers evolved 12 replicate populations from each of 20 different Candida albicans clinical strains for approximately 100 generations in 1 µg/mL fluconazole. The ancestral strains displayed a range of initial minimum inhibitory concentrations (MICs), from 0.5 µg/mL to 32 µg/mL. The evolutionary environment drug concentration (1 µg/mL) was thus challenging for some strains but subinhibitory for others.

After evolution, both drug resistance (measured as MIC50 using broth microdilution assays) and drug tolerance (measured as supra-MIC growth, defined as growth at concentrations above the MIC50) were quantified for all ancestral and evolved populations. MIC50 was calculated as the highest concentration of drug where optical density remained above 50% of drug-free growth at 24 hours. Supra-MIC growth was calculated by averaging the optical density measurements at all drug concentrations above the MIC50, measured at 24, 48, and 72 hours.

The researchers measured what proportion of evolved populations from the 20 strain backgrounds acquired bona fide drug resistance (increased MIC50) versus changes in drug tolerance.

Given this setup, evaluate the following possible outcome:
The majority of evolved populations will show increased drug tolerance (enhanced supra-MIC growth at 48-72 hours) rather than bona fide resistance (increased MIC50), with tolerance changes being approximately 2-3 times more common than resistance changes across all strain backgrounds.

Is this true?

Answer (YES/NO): NO